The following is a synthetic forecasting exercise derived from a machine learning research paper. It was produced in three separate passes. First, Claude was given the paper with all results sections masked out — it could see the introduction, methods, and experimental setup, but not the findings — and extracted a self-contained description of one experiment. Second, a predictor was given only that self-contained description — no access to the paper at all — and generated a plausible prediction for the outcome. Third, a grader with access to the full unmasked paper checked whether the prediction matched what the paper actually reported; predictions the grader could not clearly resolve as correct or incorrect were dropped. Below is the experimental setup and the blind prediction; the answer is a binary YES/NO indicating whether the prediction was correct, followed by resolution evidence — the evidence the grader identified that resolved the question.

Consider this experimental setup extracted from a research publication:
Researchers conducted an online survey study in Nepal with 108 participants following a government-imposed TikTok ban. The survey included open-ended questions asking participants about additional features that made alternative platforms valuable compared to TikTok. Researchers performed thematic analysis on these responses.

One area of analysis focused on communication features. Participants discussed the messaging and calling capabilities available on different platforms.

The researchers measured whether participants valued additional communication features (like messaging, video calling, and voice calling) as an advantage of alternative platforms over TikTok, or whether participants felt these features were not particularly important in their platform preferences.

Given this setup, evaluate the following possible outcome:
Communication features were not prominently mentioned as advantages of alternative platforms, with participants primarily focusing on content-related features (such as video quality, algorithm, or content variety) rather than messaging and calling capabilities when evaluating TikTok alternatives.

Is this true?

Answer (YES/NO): NO